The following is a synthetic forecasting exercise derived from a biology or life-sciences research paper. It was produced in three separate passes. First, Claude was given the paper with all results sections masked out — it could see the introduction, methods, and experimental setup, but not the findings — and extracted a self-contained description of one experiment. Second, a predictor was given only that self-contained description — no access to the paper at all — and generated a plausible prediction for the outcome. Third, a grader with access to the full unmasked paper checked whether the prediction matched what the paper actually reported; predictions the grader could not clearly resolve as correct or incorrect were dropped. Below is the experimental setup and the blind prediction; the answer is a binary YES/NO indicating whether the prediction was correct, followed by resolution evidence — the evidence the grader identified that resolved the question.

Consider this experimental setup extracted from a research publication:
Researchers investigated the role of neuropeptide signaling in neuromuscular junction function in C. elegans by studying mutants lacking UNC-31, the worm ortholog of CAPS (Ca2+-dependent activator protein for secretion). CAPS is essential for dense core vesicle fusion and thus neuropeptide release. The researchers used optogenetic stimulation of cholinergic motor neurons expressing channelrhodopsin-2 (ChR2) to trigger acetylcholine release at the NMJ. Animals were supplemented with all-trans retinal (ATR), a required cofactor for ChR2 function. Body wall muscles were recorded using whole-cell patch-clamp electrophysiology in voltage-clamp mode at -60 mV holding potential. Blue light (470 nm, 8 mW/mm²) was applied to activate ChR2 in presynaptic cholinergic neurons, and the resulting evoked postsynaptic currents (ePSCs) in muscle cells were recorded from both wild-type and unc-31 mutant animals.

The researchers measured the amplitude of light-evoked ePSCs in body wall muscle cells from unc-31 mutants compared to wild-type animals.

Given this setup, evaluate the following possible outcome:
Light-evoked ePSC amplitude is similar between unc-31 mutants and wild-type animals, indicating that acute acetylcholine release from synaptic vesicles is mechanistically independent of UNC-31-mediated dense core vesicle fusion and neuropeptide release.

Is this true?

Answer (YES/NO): NO